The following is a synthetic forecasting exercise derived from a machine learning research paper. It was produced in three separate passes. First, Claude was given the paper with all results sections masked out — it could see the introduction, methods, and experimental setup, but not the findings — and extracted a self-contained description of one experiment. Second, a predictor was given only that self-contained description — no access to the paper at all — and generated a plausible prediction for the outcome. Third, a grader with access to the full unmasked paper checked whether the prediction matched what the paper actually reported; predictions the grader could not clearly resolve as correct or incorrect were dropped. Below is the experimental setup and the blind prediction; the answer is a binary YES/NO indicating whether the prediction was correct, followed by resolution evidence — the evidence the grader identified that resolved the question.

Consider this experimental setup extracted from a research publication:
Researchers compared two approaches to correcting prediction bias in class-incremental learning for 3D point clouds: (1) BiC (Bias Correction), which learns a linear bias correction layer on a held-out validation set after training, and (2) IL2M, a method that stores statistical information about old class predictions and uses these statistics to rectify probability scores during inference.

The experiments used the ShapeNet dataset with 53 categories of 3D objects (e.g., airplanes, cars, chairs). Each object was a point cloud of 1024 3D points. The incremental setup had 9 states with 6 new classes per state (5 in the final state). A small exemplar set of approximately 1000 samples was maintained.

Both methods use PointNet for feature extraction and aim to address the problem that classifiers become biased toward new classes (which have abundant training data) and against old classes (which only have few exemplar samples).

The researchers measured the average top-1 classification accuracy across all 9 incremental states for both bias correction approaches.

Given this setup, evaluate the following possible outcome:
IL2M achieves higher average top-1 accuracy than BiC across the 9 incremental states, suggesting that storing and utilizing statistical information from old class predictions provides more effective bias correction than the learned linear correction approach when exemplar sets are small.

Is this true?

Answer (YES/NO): NO